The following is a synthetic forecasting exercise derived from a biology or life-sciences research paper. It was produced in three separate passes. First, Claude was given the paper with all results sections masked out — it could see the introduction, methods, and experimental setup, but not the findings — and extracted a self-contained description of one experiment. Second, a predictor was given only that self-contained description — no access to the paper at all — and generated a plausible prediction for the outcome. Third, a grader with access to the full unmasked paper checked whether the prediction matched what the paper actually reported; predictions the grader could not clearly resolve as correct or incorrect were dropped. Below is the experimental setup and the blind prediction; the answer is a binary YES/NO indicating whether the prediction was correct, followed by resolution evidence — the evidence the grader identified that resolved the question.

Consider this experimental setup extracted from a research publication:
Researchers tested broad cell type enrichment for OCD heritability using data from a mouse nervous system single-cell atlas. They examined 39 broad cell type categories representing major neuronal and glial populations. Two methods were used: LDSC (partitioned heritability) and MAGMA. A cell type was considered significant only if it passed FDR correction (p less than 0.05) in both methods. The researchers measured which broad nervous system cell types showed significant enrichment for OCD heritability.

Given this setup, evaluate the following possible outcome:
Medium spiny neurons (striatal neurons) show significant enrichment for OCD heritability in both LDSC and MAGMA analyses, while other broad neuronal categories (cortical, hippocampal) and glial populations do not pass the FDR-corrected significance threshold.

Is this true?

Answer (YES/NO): NO